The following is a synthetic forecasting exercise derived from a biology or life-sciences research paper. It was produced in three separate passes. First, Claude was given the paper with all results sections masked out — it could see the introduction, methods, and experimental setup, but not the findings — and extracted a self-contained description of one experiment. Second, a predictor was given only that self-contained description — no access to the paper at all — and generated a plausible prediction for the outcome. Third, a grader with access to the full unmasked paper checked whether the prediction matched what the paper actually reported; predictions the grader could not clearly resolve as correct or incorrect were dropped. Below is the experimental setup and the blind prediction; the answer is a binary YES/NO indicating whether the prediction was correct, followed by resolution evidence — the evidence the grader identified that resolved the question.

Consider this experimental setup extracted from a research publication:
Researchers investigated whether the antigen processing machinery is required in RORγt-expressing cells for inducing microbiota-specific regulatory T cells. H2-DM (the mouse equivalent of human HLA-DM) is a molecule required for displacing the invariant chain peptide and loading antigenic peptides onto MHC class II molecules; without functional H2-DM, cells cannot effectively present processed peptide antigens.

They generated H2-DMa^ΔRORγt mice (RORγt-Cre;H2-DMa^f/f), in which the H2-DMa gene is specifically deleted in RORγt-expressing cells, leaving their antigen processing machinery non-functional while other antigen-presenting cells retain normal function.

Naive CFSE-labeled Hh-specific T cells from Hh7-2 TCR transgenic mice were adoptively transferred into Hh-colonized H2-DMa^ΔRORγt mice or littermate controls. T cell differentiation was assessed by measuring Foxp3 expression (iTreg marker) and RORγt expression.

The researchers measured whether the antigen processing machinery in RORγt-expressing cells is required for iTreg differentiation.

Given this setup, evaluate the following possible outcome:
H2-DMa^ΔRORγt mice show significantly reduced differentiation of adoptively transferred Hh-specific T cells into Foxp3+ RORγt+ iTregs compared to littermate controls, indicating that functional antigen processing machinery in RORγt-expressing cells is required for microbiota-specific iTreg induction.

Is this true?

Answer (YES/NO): YES